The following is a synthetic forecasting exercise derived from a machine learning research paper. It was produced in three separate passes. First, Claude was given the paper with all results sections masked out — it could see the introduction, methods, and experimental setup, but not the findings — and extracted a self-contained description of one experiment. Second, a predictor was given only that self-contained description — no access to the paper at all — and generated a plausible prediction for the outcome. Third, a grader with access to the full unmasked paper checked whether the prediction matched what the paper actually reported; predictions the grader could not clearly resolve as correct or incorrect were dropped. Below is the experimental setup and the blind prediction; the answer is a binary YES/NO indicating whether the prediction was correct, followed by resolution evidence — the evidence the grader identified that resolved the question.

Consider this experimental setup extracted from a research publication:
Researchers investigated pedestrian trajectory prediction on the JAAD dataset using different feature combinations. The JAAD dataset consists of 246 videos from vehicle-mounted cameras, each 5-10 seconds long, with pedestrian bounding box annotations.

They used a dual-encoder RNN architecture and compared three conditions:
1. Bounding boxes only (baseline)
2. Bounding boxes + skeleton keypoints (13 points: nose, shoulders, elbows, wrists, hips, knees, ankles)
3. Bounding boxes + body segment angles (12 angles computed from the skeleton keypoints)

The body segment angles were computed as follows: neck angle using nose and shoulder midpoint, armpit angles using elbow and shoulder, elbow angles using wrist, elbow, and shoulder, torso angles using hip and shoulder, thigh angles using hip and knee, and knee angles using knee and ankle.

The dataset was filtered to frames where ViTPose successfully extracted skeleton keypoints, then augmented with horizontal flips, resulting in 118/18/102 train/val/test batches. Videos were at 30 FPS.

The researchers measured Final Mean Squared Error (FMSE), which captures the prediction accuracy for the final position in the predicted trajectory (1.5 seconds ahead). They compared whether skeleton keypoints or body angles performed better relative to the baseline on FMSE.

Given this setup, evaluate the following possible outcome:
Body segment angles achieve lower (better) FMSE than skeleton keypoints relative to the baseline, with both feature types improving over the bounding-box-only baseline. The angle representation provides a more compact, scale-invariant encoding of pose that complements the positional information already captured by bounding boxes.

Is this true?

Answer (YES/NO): NO